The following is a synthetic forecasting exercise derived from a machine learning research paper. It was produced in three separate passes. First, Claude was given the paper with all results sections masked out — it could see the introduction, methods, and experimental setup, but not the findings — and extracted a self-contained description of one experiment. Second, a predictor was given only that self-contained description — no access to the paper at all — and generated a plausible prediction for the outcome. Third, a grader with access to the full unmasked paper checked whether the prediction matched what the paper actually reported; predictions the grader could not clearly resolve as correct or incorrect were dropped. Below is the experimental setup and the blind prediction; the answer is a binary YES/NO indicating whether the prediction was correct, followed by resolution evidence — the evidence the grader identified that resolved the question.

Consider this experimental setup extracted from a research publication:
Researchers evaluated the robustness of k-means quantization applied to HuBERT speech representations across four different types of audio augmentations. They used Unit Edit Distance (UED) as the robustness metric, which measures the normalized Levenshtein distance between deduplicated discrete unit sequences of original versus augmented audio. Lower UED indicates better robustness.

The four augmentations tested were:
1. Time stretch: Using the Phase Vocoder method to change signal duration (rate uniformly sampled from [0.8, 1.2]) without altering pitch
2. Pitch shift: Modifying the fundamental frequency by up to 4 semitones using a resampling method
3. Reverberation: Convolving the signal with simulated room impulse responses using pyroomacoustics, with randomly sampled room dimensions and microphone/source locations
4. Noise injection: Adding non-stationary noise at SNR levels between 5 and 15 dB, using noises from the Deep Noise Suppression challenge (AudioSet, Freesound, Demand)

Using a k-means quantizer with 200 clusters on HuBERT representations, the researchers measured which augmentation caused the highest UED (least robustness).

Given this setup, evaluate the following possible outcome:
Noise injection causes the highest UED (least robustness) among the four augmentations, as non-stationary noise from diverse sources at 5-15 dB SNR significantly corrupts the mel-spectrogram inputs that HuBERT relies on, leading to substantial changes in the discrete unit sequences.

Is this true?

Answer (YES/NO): NO